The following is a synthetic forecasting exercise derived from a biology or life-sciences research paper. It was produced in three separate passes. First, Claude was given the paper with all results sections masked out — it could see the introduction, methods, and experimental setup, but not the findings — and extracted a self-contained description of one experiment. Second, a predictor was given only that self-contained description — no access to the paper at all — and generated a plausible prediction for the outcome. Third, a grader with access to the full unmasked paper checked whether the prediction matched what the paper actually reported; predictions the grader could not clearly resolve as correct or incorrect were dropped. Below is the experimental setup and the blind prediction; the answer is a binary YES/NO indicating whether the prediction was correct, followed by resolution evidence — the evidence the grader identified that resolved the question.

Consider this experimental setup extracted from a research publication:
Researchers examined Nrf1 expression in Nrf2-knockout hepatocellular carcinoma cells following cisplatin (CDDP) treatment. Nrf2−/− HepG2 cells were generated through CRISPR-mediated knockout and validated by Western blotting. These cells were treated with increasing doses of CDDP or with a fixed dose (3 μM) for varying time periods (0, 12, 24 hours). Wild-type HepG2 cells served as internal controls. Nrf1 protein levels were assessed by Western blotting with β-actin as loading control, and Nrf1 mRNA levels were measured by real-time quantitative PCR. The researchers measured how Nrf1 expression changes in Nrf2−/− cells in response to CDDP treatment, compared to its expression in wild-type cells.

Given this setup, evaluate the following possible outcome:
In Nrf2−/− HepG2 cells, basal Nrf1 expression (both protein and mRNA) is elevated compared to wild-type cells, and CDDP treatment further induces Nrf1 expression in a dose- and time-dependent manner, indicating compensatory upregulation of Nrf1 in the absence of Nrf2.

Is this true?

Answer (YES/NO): NO